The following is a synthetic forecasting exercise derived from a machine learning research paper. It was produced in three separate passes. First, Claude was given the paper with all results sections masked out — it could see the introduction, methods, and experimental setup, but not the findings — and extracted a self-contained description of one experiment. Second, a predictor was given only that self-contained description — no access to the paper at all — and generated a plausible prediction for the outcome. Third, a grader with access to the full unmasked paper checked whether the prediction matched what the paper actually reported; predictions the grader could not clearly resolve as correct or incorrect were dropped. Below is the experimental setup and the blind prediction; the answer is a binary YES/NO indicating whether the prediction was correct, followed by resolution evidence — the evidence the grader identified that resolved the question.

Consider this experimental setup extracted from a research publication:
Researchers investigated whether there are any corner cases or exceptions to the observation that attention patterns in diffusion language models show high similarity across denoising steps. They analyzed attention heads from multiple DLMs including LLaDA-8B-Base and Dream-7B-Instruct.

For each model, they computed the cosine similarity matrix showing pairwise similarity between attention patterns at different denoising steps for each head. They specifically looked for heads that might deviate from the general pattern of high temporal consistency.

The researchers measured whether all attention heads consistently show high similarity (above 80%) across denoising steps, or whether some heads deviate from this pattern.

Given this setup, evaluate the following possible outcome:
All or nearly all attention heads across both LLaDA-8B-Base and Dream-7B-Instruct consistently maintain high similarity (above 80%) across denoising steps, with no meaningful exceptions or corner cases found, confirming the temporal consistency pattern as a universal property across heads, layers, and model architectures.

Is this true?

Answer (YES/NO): NO